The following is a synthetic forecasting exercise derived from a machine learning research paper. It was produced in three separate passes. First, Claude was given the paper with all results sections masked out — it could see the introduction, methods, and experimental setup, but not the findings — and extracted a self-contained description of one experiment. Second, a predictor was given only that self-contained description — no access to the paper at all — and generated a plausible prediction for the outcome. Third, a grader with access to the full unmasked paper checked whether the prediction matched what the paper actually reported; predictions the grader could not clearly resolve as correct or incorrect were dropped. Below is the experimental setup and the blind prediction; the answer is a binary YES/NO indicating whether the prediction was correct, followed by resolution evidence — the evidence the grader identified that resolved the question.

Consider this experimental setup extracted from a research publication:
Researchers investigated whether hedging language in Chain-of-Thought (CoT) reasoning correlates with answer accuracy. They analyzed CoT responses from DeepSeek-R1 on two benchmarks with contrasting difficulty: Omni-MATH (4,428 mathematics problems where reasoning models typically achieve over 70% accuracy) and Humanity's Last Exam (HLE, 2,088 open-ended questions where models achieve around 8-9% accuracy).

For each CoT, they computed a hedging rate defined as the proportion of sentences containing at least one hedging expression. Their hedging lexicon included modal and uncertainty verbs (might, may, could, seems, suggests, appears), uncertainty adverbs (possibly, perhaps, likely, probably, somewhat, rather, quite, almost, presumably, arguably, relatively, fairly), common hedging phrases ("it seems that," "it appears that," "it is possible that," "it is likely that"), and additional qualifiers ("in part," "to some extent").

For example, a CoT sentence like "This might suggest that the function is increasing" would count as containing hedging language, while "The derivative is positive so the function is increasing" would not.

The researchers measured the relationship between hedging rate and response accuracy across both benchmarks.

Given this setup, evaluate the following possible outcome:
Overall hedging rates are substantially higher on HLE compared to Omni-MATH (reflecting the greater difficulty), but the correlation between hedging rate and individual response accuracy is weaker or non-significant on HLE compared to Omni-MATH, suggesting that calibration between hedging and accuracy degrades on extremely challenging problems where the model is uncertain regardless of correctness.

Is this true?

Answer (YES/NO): YES